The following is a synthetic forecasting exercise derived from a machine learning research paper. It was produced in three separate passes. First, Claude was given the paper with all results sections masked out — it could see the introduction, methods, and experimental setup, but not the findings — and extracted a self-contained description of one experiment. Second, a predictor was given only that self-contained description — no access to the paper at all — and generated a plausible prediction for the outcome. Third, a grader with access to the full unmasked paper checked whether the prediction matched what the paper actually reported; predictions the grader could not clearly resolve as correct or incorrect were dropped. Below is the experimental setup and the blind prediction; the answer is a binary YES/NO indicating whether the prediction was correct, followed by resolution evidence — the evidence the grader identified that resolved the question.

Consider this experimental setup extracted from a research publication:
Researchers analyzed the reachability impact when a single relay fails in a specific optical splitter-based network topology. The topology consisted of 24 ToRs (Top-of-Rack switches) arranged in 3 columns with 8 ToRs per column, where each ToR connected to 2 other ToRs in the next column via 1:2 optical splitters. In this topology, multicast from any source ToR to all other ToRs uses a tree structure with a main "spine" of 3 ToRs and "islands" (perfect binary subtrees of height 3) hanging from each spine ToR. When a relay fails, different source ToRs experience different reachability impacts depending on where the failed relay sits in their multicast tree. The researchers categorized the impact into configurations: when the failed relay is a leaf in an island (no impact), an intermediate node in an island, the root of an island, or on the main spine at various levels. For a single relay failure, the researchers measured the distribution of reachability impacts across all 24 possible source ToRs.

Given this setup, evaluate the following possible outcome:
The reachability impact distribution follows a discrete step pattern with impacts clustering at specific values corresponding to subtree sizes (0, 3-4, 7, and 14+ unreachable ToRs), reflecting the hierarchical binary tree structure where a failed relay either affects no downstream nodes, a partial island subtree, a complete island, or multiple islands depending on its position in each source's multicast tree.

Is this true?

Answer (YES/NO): NO